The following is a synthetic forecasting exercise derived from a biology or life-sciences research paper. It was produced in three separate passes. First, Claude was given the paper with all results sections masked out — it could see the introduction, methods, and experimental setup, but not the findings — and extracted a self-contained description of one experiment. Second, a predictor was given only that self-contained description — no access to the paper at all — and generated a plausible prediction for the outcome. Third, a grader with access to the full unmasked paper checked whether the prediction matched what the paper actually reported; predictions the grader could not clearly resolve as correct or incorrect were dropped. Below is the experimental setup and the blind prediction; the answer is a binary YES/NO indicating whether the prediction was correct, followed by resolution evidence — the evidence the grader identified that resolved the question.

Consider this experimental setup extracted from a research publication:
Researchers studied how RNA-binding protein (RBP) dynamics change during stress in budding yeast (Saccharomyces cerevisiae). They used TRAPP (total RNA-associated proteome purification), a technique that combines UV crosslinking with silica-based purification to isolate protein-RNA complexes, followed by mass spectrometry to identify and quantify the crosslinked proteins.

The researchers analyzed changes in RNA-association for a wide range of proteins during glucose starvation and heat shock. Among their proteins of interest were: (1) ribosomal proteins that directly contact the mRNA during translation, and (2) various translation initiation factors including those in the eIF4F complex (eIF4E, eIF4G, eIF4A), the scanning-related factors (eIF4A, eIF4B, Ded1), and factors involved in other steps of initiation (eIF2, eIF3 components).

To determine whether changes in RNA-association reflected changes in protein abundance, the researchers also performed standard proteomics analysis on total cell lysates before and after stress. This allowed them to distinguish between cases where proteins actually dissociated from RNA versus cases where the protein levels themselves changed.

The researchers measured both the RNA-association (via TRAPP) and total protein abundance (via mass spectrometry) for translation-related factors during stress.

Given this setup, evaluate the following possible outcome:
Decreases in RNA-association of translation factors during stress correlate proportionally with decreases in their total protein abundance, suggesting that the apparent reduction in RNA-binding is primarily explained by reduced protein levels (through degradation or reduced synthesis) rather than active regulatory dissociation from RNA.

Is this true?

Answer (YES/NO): NO